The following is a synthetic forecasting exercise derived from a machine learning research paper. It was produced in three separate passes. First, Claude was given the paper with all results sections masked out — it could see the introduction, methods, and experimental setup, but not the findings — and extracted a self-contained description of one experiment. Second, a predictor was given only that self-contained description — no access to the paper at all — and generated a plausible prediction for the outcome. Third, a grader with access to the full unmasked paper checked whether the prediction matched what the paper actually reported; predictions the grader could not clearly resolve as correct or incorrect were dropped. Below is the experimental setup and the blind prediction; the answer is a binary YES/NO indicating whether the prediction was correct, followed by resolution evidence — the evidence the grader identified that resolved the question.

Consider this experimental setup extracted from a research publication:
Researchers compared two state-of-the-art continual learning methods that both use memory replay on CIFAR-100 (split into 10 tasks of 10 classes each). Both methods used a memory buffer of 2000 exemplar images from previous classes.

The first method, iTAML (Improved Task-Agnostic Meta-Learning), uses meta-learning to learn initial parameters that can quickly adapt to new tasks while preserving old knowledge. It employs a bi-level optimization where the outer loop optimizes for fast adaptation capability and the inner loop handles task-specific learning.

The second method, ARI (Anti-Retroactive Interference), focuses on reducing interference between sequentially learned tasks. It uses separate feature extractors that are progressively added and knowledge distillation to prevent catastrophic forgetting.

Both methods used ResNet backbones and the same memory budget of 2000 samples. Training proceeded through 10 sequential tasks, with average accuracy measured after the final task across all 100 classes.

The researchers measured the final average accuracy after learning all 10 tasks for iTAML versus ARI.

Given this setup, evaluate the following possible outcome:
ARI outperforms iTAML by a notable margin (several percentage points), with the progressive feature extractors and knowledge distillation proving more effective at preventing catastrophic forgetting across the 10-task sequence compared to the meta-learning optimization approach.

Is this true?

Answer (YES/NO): YES